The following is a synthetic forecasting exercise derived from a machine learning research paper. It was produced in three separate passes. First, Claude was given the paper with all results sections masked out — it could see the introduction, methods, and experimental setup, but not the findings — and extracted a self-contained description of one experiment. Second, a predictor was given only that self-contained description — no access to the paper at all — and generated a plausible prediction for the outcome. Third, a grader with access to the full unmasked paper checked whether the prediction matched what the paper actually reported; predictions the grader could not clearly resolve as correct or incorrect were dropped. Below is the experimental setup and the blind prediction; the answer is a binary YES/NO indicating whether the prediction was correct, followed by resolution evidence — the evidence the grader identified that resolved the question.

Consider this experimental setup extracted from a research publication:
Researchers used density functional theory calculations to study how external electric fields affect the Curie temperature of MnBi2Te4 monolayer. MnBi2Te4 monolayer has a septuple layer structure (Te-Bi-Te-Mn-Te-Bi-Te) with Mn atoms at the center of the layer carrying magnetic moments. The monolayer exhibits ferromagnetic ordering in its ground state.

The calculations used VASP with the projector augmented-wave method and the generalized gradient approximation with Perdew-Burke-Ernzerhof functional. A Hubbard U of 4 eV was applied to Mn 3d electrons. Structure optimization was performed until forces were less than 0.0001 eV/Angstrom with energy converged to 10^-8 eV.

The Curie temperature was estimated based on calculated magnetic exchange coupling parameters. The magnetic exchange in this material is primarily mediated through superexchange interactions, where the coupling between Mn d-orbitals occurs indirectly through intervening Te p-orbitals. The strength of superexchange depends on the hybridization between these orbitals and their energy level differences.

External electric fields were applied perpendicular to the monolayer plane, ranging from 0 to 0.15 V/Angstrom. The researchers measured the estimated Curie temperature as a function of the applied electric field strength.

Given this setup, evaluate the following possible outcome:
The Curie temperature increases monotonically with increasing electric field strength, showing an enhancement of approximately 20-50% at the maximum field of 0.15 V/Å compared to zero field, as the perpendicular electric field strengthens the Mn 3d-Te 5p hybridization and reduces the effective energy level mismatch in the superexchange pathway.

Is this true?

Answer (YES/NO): NO